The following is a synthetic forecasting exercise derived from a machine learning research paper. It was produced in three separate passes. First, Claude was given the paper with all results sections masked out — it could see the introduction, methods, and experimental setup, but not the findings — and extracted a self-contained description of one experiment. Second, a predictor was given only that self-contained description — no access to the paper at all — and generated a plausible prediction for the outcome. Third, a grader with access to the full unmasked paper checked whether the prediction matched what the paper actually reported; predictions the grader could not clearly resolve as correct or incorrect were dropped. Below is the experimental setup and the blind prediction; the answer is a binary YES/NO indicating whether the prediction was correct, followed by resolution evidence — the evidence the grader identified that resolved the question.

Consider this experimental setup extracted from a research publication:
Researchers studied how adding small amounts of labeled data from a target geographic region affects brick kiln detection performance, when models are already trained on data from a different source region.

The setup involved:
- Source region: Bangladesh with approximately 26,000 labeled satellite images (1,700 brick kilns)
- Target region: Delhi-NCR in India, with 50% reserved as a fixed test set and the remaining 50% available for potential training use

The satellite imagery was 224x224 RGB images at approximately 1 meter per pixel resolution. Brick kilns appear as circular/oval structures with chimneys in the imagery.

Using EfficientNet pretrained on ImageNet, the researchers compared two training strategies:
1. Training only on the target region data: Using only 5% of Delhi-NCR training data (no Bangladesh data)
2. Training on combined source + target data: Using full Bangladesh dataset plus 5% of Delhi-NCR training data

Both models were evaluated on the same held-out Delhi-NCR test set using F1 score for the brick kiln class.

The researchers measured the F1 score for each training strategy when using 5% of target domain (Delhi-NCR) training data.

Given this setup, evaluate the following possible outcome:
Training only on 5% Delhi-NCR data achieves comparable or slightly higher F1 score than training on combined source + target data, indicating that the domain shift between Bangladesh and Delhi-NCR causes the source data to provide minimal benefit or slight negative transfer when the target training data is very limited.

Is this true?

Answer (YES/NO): NO